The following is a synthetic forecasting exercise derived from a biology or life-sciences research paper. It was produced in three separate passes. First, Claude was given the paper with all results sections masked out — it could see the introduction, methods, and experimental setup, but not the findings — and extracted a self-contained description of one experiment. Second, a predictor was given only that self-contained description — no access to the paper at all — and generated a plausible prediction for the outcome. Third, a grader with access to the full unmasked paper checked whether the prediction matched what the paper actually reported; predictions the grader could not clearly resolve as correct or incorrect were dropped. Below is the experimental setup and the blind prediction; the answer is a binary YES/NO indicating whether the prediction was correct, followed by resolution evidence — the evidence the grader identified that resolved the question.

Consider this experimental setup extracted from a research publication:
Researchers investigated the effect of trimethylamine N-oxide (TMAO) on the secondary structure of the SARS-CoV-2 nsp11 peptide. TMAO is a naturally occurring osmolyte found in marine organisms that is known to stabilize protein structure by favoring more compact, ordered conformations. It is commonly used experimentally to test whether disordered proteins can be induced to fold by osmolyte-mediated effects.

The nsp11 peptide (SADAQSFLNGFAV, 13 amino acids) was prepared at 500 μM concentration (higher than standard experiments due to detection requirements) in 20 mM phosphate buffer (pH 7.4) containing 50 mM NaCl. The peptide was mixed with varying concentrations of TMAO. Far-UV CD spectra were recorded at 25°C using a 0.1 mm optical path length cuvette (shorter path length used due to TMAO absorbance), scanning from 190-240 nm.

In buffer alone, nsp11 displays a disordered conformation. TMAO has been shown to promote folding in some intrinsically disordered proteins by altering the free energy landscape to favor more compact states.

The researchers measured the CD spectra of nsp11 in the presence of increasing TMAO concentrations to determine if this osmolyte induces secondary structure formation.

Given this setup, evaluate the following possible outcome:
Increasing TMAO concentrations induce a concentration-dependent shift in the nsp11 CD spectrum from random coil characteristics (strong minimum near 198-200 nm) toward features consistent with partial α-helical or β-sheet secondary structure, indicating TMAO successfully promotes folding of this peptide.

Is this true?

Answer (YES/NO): NO